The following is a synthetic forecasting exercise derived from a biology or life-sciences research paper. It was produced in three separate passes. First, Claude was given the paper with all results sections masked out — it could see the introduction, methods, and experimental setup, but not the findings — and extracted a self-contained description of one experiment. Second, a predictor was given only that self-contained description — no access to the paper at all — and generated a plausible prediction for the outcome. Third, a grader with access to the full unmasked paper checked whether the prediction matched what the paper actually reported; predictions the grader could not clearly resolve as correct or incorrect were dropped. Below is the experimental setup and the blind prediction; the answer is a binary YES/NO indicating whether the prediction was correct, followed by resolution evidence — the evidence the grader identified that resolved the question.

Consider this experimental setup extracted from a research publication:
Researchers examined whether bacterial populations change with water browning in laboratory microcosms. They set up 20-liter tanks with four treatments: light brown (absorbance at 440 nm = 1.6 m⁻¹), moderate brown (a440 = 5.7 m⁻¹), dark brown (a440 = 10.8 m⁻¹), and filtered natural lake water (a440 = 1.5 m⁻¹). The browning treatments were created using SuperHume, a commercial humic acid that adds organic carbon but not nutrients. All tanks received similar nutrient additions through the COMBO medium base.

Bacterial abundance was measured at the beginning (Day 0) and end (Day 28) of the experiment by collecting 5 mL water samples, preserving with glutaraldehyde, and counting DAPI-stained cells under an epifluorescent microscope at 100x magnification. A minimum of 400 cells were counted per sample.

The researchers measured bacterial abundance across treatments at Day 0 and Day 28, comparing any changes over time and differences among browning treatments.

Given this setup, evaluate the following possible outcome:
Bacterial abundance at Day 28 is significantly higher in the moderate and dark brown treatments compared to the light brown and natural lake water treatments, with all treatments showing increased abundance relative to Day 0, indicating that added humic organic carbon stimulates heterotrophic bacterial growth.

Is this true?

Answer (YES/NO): NO